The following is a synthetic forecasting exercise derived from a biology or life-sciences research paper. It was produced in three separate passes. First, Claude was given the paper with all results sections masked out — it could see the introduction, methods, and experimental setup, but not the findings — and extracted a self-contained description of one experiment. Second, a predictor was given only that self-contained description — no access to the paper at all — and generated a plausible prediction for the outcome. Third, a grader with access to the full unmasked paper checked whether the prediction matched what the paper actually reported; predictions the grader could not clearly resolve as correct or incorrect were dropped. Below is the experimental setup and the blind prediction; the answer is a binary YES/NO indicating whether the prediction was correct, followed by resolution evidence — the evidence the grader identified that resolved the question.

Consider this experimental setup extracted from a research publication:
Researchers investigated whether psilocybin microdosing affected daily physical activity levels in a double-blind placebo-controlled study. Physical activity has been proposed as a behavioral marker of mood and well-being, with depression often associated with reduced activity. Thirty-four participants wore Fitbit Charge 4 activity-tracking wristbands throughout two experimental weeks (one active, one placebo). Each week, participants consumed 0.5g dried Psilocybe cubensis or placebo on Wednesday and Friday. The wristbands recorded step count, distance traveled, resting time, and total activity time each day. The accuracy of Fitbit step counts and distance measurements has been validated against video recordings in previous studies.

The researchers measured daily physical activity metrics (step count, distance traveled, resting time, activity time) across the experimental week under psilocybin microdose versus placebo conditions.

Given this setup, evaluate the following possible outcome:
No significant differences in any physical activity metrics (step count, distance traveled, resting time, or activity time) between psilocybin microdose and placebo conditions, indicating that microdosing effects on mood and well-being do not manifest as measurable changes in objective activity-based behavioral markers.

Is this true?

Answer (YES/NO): YES